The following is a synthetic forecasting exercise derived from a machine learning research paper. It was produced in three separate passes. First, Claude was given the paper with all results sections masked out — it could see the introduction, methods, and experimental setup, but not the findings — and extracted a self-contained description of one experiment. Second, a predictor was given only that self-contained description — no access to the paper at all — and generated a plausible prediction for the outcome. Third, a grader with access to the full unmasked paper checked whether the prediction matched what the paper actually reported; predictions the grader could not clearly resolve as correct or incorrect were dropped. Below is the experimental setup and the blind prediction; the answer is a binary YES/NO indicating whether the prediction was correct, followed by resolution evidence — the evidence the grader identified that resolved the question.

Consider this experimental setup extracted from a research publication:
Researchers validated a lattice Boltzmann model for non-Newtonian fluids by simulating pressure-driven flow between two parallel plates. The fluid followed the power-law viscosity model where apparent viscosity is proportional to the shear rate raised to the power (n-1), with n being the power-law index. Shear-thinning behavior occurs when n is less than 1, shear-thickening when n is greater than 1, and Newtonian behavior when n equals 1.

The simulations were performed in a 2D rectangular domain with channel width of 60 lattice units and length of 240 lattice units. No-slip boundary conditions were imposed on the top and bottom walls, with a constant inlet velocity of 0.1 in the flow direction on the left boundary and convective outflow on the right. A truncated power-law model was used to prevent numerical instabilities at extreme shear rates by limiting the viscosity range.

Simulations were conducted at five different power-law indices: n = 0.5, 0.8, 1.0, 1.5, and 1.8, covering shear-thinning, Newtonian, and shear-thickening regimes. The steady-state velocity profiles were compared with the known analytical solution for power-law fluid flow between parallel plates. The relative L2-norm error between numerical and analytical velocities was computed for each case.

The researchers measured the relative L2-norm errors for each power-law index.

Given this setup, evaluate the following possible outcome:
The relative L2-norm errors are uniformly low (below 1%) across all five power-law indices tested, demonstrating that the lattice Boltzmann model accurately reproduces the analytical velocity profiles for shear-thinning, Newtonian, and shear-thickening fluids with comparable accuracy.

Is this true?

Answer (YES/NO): NO